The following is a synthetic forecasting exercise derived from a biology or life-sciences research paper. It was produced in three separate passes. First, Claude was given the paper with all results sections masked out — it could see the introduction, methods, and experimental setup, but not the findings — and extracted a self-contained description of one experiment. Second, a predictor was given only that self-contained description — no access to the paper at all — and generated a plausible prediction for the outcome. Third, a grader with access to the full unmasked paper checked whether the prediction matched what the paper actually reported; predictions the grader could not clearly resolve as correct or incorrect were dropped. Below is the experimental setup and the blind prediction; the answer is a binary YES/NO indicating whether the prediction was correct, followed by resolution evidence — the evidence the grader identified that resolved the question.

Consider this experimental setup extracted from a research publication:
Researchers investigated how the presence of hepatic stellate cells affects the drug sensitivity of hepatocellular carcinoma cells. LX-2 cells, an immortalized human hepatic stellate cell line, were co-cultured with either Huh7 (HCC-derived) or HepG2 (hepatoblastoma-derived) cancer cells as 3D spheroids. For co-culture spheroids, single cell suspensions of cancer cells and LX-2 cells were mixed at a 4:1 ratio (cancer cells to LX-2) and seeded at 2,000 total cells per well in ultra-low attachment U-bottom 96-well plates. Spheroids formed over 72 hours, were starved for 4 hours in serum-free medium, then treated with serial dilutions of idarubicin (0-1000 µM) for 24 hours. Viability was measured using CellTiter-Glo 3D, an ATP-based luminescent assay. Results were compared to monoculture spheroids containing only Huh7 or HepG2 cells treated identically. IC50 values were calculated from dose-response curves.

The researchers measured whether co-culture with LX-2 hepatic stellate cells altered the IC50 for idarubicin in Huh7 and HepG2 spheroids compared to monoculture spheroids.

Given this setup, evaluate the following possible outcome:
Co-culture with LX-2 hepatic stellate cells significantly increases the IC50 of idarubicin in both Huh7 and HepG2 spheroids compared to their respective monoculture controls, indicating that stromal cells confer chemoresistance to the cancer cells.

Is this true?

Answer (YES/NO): NO